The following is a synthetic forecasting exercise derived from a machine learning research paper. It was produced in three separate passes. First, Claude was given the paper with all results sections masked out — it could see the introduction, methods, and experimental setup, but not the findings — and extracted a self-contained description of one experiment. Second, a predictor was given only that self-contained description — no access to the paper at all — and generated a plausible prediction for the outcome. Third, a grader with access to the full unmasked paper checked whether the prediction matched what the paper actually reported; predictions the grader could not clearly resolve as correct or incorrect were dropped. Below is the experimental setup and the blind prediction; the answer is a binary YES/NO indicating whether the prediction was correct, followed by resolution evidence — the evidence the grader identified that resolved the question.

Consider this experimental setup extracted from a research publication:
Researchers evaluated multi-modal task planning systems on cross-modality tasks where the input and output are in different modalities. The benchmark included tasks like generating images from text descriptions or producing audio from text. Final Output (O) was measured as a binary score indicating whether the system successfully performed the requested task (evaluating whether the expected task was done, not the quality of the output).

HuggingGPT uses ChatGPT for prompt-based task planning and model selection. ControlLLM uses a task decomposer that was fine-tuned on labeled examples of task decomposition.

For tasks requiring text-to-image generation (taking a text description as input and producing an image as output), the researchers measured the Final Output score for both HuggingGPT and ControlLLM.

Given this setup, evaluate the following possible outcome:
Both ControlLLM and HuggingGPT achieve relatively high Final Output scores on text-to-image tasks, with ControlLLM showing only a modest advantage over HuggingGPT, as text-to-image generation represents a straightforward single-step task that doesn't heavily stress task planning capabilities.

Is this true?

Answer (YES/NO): NO